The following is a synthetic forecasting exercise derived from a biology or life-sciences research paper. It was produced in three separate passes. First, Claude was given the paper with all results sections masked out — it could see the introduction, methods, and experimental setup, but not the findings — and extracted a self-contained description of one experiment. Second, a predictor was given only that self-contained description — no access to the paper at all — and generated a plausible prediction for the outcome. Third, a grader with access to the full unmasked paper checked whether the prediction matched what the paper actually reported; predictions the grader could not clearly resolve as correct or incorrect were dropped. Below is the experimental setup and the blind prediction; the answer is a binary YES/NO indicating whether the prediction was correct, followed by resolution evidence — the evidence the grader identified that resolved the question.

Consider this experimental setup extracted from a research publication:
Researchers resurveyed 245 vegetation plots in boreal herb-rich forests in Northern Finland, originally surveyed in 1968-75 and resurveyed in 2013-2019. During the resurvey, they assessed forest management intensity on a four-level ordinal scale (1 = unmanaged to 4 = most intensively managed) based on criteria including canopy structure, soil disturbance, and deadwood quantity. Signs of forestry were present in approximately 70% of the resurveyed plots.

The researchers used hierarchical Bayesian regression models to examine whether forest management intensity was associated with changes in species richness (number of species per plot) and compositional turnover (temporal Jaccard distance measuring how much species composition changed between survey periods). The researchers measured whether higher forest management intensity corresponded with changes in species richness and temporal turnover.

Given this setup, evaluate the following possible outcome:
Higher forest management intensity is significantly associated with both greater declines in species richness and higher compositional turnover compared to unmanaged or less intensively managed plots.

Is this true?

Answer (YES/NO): YES